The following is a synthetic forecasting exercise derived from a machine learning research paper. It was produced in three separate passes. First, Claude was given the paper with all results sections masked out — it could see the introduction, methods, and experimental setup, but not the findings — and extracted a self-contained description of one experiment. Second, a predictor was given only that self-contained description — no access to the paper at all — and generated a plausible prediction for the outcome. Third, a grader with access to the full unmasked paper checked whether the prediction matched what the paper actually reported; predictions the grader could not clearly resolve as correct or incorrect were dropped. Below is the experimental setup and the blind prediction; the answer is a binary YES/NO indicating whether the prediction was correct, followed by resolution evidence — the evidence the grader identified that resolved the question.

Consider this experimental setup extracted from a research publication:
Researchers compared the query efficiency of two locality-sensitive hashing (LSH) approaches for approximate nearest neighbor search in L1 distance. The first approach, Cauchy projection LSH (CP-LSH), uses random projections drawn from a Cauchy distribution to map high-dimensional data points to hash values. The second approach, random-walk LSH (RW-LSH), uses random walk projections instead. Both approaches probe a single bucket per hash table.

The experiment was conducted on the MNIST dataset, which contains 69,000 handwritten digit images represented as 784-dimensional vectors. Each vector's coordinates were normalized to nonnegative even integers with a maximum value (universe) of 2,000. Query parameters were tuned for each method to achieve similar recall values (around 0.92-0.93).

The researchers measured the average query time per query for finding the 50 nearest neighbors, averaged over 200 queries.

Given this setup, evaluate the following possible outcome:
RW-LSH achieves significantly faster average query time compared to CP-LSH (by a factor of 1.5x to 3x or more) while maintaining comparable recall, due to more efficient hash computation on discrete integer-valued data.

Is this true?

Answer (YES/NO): NO